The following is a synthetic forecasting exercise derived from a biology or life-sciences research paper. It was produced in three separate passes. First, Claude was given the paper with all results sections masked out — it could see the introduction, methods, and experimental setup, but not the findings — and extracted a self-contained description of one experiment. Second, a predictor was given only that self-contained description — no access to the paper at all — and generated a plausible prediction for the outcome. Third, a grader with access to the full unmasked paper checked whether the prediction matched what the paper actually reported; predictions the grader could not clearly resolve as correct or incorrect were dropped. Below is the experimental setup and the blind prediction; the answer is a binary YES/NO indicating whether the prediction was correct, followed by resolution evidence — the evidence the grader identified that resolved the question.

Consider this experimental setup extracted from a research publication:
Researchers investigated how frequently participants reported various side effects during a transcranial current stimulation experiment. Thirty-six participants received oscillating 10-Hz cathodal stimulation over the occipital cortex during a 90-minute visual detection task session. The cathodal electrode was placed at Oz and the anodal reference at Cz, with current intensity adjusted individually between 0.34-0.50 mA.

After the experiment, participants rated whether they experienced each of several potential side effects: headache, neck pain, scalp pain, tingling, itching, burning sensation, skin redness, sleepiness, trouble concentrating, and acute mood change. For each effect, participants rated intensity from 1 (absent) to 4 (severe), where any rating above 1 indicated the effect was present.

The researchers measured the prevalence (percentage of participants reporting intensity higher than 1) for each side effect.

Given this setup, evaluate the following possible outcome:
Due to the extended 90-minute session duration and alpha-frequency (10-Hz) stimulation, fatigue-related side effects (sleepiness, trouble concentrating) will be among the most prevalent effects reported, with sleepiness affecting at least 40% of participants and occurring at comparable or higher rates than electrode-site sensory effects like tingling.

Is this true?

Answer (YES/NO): YES